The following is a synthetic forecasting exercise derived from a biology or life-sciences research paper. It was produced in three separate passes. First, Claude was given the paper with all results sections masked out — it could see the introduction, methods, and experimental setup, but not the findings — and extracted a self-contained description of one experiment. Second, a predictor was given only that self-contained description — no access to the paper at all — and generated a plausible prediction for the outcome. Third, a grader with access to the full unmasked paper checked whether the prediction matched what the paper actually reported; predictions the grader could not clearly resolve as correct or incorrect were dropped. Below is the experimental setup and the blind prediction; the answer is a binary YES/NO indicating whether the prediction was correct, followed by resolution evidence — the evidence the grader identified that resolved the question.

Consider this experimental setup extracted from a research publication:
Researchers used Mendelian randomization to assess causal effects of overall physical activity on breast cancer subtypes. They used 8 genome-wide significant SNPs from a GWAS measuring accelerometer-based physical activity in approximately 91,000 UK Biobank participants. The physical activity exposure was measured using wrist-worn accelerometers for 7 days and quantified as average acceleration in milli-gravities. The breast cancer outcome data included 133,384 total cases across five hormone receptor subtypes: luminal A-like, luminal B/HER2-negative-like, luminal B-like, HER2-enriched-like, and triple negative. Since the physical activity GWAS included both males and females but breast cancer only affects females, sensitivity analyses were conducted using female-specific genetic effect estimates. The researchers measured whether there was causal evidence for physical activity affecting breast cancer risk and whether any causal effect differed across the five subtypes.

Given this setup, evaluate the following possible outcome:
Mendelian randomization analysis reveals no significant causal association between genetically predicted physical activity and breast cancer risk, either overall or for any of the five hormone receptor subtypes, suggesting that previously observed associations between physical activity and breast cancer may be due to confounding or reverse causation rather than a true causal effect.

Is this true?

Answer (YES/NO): NO